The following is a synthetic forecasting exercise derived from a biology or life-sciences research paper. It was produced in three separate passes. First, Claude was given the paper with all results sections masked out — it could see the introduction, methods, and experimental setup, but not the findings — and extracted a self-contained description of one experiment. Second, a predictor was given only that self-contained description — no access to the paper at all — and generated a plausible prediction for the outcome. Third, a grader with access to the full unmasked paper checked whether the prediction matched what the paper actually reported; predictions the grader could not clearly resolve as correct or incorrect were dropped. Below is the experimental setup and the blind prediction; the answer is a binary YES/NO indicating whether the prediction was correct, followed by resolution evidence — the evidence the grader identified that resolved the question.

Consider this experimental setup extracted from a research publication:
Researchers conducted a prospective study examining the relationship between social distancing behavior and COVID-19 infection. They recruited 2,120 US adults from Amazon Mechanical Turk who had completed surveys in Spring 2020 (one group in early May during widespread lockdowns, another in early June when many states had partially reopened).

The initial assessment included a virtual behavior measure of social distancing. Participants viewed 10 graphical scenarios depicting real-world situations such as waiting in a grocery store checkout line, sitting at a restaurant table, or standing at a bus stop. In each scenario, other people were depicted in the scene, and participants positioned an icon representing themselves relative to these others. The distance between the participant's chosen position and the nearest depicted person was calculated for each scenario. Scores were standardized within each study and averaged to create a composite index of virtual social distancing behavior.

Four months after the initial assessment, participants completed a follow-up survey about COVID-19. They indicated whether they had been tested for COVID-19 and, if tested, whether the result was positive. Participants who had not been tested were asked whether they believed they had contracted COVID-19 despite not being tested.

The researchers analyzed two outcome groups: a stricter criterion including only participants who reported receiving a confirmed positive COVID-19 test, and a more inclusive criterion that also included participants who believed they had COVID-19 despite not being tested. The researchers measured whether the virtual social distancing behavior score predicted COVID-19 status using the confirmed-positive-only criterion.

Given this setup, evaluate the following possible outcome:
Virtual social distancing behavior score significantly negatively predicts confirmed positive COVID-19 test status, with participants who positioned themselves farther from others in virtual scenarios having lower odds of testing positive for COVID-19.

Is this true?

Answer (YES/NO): YES